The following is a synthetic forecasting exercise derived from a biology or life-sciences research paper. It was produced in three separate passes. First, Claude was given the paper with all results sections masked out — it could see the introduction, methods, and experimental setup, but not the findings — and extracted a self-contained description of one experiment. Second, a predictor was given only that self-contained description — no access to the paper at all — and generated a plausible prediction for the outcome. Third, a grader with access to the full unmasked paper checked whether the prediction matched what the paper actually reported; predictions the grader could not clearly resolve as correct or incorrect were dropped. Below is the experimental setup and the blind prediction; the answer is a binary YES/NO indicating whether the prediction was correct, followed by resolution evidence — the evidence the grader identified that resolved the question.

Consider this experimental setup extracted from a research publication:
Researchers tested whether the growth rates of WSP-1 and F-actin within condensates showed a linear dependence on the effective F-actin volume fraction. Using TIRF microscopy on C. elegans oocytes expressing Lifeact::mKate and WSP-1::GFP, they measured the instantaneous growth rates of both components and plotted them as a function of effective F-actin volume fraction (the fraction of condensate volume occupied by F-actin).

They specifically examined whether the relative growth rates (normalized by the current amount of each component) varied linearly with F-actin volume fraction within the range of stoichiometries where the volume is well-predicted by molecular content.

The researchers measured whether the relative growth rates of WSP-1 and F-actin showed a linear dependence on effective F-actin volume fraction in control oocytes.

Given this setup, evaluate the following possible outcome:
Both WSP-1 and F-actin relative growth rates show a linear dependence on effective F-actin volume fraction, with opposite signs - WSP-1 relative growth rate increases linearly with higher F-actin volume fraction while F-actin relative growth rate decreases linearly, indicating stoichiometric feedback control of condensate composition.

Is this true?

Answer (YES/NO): NO